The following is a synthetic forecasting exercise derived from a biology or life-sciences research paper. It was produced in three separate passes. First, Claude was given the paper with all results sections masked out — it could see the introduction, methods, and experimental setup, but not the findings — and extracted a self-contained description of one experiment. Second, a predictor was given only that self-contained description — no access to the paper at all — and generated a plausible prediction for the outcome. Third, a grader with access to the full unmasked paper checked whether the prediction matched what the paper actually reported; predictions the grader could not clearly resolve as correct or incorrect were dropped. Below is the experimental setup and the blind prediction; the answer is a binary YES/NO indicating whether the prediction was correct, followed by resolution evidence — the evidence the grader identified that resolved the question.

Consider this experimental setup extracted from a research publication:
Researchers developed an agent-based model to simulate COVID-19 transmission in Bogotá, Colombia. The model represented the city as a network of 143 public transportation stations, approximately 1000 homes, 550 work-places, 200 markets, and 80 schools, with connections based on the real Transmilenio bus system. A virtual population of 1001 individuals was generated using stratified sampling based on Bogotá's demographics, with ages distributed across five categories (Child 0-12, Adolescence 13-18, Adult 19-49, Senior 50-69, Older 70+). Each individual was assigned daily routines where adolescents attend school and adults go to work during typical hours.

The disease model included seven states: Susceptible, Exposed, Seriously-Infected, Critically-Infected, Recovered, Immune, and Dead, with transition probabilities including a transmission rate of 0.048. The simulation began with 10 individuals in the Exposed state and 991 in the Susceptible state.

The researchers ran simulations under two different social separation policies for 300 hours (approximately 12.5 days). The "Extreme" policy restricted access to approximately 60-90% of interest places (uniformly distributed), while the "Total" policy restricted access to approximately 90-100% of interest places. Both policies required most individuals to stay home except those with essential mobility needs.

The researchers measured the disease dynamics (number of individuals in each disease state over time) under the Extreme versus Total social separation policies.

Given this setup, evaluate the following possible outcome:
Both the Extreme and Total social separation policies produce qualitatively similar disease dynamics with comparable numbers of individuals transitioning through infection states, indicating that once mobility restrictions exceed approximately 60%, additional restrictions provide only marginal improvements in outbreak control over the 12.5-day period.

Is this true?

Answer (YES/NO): YES